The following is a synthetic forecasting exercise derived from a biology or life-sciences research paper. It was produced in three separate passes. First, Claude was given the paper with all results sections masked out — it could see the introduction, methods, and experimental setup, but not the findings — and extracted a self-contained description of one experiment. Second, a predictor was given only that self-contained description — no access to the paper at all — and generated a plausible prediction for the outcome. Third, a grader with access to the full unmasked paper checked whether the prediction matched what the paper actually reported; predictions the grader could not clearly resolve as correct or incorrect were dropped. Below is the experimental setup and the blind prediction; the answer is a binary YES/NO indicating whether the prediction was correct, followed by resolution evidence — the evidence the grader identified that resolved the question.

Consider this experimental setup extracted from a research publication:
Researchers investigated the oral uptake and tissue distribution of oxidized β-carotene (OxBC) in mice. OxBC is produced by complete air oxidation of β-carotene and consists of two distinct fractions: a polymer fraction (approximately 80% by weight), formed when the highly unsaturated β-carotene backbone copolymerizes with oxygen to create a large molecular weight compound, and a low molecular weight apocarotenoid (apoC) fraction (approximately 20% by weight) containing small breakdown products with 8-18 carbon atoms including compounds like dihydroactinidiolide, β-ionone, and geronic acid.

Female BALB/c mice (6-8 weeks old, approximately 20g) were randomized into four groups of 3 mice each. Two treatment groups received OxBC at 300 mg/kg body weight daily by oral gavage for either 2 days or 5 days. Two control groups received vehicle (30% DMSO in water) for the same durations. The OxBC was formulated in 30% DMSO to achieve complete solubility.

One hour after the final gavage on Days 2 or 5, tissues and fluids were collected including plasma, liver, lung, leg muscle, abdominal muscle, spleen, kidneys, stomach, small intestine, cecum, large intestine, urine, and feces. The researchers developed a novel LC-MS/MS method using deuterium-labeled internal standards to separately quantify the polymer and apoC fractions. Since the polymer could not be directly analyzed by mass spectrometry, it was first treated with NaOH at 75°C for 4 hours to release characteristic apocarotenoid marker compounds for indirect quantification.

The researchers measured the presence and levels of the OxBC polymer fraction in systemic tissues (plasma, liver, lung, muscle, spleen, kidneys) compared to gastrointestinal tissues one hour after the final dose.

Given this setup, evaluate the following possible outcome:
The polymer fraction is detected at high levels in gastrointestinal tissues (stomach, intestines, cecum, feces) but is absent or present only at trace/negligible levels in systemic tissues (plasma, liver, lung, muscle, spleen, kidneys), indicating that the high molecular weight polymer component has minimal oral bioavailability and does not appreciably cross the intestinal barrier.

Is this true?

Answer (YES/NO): NO